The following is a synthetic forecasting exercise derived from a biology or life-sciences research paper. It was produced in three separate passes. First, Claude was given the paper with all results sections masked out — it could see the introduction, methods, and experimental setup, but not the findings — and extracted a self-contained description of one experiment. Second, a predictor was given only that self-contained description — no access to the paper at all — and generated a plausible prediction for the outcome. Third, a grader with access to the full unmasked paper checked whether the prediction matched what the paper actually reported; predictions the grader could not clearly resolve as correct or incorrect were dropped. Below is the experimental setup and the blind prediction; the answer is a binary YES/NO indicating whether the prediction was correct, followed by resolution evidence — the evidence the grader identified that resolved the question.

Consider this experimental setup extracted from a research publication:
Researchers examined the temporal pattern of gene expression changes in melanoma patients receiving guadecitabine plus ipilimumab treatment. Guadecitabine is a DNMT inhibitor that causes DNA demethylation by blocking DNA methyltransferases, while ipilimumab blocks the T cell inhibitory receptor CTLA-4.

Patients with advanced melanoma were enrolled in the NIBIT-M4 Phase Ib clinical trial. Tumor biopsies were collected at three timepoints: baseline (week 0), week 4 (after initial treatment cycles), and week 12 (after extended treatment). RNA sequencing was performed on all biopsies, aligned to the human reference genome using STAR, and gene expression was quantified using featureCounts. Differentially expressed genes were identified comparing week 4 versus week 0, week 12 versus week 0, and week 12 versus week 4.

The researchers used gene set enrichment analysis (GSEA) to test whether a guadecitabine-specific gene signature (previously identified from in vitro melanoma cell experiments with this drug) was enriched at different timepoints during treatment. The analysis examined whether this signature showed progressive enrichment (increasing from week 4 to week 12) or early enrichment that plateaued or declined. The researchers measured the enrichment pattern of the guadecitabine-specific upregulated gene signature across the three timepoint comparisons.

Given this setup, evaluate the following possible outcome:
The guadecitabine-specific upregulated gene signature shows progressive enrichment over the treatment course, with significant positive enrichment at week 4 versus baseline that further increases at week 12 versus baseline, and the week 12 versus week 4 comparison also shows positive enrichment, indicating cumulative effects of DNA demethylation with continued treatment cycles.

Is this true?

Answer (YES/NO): NO